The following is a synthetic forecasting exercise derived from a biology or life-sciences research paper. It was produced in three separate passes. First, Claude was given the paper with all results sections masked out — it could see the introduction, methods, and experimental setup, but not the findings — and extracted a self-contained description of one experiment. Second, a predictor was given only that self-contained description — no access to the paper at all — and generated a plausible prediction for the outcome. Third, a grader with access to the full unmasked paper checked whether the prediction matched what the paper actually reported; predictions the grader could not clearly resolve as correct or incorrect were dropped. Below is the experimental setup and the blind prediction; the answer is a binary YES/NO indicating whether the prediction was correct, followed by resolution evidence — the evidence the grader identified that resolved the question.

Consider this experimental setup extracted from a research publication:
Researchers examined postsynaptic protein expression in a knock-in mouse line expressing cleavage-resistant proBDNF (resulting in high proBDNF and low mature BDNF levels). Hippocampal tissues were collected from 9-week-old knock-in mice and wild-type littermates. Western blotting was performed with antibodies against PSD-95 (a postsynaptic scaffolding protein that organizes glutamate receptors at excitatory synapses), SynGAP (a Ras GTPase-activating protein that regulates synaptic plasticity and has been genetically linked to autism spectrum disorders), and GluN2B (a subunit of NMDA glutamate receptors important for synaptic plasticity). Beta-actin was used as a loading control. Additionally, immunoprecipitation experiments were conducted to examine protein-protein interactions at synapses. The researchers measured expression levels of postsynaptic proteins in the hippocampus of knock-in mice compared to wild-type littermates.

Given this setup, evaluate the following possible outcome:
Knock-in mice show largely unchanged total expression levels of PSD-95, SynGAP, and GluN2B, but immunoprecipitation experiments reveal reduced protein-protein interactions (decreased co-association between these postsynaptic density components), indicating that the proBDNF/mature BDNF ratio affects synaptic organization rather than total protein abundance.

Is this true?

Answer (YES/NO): YES